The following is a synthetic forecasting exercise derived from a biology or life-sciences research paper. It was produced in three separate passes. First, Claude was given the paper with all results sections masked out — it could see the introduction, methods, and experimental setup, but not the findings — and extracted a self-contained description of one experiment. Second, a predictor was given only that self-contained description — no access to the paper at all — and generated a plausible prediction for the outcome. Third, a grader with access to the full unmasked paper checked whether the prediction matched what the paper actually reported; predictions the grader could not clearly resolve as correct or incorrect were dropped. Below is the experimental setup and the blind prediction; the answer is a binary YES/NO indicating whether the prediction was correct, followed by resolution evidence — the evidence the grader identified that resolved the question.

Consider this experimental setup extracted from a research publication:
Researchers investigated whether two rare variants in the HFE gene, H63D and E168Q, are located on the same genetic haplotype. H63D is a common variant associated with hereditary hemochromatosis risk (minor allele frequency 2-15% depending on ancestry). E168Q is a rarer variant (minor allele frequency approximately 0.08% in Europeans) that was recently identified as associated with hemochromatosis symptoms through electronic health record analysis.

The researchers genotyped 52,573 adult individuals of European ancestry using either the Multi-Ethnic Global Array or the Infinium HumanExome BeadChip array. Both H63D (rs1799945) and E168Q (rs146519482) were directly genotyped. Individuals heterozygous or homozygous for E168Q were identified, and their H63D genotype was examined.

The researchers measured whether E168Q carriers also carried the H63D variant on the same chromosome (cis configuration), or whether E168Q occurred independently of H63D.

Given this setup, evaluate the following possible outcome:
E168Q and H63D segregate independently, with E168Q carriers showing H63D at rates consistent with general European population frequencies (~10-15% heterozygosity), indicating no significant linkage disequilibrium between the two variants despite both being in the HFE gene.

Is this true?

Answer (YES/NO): NO